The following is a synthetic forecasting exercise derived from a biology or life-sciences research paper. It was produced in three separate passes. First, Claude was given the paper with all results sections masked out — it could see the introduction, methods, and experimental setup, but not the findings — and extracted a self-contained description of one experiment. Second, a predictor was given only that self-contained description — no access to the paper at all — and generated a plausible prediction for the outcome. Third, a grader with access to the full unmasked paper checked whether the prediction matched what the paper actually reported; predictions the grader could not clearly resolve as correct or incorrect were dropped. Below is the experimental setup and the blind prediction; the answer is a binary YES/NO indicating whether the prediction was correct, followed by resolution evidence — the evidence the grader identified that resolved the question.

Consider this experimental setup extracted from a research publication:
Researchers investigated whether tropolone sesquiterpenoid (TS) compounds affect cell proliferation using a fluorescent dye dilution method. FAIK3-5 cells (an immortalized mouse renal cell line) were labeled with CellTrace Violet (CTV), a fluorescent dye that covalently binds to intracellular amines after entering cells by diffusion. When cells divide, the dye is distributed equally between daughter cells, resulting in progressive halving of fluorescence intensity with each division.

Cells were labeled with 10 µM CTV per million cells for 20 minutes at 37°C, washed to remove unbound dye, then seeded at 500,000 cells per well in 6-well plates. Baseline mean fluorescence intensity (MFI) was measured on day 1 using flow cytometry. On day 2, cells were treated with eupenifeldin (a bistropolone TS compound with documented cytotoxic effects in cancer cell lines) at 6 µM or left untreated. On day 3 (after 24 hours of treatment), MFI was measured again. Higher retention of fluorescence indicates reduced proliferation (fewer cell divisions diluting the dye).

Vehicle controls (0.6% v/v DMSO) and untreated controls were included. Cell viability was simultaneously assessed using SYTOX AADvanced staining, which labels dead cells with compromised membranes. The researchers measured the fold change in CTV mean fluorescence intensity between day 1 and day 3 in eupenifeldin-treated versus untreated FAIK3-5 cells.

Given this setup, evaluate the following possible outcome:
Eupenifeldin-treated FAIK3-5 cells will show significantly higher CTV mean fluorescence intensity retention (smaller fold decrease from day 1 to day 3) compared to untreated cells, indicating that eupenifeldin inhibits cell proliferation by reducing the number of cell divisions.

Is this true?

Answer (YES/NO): YES